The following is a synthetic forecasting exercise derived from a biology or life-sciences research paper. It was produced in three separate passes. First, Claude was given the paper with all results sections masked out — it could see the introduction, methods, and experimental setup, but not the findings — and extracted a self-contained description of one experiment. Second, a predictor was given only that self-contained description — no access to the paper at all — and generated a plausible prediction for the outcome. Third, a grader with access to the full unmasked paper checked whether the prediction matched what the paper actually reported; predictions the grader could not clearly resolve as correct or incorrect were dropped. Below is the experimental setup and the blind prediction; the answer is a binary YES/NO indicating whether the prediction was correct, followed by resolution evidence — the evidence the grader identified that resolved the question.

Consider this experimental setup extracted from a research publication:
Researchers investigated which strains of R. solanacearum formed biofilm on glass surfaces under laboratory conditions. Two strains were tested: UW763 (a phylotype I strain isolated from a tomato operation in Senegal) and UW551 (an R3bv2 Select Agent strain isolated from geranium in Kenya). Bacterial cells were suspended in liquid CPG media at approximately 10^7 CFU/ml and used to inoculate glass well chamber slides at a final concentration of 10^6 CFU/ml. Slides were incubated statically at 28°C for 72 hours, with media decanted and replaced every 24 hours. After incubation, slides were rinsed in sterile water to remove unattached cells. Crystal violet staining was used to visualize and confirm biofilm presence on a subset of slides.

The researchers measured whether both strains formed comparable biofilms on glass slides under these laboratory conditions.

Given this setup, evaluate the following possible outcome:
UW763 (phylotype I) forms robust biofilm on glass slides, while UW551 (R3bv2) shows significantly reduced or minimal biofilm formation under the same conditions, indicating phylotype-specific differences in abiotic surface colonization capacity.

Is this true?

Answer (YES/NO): YES